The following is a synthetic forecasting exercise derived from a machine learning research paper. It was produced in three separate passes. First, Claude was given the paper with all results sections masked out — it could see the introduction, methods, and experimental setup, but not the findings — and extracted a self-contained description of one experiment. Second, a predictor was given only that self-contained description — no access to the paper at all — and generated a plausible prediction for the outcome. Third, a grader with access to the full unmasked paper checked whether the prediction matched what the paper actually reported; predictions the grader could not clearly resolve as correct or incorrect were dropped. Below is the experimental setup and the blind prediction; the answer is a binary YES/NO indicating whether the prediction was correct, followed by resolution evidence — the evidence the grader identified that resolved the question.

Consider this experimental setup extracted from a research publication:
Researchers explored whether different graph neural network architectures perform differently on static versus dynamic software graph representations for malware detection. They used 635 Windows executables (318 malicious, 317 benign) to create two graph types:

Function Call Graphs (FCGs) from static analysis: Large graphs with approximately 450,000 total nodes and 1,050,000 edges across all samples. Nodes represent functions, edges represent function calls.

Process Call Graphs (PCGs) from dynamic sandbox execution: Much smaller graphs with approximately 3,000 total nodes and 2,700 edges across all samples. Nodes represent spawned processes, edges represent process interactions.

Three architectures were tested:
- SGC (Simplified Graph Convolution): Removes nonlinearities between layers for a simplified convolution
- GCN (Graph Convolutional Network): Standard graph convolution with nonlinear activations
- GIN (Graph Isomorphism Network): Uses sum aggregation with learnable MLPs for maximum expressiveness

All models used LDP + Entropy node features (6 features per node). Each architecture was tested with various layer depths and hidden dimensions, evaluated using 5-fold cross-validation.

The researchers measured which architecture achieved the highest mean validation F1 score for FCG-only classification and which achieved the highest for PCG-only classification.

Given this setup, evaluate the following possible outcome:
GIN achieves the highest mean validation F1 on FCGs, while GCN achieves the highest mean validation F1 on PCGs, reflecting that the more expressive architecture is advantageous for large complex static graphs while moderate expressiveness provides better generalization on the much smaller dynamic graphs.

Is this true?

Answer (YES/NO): NO